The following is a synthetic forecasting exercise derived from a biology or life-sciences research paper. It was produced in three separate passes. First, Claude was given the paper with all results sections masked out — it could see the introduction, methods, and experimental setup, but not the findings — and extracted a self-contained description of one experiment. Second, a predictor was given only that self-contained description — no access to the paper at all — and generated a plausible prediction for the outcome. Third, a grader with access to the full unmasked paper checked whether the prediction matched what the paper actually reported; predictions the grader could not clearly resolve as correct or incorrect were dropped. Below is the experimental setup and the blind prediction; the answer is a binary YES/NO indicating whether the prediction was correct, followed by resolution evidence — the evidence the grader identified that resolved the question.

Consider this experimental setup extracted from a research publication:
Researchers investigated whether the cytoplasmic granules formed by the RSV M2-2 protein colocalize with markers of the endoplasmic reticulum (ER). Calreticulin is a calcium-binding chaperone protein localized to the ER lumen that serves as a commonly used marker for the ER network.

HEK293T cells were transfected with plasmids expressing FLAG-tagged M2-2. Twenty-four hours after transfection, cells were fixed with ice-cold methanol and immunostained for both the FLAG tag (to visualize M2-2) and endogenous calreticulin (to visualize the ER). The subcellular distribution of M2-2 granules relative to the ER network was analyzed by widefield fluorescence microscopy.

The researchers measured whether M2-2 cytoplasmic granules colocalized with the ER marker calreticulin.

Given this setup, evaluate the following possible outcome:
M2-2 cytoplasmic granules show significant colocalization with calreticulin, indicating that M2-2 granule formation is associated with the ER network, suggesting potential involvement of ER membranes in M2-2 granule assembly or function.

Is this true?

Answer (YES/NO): NO